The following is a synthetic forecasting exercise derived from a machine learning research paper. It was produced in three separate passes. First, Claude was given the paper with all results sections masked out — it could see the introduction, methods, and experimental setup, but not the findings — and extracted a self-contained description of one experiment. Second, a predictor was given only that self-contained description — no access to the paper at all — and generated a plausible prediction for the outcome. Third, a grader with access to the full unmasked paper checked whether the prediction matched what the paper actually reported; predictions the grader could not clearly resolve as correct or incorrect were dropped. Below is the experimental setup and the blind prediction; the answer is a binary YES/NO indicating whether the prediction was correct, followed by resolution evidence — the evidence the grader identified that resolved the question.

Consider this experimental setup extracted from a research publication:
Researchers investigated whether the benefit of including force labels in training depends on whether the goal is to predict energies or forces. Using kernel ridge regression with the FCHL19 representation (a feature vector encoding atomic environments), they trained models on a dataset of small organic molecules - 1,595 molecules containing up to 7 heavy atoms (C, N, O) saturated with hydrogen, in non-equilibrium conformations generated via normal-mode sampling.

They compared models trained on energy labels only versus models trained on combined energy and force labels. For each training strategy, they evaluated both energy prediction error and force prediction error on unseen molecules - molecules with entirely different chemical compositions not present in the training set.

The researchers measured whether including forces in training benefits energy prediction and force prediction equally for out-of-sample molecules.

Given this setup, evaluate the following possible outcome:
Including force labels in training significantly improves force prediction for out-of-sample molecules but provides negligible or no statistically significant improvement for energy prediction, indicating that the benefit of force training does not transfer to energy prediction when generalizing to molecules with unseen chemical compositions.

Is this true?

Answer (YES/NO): YES